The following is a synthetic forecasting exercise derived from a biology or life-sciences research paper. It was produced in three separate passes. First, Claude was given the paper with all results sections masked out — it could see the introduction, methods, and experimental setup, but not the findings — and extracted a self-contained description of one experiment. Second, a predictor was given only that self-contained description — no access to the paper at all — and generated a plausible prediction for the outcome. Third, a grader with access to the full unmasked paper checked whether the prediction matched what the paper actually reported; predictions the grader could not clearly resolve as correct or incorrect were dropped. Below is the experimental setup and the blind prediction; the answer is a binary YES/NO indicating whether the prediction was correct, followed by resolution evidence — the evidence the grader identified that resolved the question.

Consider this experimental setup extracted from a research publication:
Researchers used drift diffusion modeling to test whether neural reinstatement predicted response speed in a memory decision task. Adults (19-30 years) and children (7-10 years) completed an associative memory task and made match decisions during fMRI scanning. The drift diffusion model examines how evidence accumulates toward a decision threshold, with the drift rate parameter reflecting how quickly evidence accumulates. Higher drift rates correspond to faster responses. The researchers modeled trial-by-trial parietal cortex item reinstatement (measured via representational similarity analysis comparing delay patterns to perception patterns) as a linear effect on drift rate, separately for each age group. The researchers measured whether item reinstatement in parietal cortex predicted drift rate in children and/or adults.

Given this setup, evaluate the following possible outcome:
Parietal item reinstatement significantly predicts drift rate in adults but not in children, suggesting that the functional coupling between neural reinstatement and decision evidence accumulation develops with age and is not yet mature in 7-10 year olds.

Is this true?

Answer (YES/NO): YES